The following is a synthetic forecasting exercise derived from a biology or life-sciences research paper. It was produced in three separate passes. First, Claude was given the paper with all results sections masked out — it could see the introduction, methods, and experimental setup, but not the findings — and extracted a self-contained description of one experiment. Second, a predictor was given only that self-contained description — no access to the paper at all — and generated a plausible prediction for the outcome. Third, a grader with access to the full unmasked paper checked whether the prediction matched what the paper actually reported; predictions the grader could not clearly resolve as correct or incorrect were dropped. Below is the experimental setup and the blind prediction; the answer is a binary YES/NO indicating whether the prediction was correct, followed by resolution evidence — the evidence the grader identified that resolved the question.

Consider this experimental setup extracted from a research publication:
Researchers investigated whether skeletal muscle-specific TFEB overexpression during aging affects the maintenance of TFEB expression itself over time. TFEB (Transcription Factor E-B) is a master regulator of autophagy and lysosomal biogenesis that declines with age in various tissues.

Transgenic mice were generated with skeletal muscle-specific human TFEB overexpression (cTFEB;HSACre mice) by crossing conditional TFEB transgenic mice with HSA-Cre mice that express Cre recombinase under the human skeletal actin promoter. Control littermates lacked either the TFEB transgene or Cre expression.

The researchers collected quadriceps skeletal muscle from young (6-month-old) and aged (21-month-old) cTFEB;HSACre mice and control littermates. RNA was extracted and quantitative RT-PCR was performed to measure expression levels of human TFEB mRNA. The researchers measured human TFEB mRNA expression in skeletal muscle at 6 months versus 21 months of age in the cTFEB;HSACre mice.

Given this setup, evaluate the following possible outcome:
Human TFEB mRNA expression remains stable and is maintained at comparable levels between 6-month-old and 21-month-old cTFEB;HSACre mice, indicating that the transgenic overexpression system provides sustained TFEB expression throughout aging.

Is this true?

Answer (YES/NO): YES